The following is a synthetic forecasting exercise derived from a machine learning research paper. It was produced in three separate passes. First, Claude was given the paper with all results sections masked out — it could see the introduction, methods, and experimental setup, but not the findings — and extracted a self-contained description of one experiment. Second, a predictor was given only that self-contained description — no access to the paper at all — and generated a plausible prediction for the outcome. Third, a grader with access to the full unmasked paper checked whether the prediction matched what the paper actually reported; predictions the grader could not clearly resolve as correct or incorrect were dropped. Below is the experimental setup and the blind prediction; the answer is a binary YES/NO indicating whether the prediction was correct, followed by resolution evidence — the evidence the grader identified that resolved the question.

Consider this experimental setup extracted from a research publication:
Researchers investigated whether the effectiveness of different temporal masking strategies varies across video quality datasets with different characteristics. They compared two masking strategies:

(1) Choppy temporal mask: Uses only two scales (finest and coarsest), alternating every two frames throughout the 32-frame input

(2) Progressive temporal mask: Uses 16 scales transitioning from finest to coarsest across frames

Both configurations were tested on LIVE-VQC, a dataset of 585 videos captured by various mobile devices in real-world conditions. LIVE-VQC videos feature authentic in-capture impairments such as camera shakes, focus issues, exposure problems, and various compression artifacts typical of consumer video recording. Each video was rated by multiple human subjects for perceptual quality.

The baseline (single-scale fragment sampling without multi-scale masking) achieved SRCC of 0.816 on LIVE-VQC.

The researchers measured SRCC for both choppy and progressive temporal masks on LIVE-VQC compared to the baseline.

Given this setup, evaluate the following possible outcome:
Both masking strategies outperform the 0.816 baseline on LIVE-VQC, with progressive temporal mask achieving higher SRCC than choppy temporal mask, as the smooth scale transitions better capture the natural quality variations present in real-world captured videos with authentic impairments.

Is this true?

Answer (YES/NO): NO